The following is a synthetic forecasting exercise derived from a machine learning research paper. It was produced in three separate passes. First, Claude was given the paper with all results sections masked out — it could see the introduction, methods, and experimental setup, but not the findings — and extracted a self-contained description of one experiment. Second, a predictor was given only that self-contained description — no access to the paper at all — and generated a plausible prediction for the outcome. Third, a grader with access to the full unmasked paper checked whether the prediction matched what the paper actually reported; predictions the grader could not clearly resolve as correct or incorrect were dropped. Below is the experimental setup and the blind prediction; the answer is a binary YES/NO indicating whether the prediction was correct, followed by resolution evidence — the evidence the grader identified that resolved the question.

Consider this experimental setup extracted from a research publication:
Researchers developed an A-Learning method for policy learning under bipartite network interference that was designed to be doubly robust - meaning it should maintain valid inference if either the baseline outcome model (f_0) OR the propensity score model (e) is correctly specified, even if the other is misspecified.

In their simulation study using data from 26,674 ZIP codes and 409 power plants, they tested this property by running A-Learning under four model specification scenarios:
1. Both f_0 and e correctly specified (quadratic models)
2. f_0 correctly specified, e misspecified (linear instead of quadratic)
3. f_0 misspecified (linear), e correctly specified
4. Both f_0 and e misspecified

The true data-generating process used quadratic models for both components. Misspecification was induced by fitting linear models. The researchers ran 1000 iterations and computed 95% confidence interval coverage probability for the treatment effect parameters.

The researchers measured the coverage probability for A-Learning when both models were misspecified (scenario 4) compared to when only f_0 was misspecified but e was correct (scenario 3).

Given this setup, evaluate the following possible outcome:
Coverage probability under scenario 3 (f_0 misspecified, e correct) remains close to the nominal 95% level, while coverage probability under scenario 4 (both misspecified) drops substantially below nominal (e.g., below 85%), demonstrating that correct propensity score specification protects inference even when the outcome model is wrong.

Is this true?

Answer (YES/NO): NO